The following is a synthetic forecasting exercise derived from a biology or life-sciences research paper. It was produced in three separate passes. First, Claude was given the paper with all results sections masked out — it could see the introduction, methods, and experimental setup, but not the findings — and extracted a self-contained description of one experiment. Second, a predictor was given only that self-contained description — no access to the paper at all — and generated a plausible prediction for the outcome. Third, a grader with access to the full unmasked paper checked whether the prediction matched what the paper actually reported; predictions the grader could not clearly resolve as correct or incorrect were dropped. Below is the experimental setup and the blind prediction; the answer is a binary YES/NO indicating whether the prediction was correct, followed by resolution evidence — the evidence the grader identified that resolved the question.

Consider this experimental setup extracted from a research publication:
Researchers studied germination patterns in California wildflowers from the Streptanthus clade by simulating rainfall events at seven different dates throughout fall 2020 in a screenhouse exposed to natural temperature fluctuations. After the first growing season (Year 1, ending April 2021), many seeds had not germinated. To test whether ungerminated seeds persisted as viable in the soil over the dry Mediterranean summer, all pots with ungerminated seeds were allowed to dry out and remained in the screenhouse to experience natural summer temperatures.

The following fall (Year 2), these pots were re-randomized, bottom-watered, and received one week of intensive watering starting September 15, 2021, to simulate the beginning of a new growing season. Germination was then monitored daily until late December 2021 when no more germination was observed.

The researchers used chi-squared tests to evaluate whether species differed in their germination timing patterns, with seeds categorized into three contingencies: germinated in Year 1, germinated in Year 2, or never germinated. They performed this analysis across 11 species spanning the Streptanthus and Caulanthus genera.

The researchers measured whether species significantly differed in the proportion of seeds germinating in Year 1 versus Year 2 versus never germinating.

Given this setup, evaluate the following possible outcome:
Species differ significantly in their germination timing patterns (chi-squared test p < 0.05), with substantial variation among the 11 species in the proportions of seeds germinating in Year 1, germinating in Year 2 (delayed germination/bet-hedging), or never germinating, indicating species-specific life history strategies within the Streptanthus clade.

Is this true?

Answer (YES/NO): YES